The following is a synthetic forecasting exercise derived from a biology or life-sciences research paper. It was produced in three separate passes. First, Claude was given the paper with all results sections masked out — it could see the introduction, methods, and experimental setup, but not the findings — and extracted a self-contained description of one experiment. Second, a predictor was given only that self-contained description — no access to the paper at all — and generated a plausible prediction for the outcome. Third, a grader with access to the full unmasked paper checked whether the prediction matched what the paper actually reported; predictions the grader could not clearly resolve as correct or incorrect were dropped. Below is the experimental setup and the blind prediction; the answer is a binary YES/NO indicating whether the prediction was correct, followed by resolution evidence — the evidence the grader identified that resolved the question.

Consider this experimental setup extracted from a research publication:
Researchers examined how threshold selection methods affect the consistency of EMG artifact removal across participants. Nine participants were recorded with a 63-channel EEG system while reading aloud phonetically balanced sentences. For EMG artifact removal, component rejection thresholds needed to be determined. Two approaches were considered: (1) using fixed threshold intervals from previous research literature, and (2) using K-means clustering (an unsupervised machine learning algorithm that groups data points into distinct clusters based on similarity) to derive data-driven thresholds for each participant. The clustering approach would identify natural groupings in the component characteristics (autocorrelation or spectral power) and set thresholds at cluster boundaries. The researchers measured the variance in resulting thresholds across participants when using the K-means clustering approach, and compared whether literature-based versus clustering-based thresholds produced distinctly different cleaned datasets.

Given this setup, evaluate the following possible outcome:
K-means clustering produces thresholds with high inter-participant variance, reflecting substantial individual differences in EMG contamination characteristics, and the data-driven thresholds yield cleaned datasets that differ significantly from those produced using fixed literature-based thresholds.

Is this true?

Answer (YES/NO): NO